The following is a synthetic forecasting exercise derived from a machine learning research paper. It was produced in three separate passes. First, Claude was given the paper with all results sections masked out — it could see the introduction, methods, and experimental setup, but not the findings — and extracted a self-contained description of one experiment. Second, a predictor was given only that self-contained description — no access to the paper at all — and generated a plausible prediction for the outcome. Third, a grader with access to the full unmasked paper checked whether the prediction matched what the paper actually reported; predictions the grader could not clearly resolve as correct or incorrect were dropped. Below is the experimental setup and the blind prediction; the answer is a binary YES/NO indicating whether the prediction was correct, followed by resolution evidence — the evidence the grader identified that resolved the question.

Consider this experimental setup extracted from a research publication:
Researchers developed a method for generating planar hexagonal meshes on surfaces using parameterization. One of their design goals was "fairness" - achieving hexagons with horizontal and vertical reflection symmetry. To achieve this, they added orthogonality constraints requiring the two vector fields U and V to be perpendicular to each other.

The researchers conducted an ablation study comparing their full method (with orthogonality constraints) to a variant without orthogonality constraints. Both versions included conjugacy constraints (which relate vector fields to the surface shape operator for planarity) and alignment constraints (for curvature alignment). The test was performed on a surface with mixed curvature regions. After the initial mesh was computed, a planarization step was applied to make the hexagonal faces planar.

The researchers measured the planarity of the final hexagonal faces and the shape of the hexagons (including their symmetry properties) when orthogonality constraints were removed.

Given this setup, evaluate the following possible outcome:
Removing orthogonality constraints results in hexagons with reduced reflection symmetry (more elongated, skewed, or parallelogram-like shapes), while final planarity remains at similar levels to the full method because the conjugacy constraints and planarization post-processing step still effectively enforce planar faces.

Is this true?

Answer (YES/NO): YES